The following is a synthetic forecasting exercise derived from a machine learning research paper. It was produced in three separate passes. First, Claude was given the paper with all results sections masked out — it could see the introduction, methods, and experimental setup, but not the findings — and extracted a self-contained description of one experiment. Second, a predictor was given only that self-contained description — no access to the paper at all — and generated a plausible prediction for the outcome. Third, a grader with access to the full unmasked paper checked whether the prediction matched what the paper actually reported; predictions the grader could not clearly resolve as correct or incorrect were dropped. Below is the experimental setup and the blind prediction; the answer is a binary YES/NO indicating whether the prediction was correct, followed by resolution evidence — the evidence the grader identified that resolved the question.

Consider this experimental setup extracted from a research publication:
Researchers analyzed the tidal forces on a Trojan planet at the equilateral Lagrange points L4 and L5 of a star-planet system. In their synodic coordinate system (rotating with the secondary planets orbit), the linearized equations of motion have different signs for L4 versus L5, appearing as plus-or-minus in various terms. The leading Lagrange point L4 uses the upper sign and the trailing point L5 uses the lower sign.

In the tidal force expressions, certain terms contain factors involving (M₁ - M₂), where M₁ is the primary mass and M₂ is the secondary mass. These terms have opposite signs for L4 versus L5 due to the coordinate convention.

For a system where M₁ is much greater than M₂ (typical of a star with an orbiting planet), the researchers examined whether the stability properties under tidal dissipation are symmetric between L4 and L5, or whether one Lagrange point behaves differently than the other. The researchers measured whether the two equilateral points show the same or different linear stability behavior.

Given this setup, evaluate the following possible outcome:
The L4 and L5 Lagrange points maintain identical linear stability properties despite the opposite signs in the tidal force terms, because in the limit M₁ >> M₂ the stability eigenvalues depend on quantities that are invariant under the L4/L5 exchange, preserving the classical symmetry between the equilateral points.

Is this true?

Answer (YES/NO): YES